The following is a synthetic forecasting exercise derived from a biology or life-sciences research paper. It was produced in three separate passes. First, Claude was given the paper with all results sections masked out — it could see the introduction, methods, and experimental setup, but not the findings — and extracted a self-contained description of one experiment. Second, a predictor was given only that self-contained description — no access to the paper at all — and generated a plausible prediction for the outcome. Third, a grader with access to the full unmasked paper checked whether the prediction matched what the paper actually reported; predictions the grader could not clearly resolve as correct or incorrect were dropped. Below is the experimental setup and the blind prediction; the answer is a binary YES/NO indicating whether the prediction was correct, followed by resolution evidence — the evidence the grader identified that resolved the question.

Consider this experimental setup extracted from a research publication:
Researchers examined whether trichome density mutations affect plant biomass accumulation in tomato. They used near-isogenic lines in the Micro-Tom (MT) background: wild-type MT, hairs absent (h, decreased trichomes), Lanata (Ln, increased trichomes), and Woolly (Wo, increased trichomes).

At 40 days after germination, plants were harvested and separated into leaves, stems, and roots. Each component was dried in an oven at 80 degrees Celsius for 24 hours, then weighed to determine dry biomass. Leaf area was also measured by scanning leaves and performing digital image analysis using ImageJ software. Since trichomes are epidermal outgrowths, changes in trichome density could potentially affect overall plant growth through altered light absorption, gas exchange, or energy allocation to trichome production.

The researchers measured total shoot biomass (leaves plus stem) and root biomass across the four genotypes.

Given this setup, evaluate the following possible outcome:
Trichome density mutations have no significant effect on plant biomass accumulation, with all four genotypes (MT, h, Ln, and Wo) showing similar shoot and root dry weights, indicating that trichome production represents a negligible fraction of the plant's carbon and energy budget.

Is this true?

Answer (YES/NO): NO